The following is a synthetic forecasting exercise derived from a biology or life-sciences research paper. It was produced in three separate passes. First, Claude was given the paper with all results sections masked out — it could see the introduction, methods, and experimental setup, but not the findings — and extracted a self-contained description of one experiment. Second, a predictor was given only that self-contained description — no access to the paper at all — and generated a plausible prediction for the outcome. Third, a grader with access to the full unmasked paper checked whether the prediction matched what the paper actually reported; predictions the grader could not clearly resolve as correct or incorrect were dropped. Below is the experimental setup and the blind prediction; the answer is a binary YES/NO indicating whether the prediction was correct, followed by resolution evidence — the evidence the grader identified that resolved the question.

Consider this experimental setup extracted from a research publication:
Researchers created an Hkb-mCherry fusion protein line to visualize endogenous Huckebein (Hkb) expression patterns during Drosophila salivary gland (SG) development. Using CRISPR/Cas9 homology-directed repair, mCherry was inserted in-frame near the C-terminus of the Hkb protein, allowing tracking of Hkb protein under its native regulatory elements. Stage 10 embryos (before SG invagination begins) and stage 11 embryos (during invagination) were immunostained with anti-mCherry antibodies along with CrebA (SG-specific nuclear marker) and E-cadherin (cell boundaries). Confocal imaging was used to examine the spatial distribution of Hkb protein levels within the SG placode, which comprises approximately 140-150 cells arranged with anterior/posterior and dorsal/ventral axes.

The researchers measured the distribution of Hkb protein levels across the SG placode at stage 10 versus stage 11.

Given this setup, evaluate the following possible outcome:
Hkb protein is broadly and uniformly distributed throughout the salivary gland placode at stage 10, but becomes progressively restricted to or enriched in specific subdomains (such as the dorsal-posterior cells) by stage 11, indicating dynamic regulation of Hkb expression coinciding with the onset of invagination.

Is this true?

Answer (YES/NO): NO